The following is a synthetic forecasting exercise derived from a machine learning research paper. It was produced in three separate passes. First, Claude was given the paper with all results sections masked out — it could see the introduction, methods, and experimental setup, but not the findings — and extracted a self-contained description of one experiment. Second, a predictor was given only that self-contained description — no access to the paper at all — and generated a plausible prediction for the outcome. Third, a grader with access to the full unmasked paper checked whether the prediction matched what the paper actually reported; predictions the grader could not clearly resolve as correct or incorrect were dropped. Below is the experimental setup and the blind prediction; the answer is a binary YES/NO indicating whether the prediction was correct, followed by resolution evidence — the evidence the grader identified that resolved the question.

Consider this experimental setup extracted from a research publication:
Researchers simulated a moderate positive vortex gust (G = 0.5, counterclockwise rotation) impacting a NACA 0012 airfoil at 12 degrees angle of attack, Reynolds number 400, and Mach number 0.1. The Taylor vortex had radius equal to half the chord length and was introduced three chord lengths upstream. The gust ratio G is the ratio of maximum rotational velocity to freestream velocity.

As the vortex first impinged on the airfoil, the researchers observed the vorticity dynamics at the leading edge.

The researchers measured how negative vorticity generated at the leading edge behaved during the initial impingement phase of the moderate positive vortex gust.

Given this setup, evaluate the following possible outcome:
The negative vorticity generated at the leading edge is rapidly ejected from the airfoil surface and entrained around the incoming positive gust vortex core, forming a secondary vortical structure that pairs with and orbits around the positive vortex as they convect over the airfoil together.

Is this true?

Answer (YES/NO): NO